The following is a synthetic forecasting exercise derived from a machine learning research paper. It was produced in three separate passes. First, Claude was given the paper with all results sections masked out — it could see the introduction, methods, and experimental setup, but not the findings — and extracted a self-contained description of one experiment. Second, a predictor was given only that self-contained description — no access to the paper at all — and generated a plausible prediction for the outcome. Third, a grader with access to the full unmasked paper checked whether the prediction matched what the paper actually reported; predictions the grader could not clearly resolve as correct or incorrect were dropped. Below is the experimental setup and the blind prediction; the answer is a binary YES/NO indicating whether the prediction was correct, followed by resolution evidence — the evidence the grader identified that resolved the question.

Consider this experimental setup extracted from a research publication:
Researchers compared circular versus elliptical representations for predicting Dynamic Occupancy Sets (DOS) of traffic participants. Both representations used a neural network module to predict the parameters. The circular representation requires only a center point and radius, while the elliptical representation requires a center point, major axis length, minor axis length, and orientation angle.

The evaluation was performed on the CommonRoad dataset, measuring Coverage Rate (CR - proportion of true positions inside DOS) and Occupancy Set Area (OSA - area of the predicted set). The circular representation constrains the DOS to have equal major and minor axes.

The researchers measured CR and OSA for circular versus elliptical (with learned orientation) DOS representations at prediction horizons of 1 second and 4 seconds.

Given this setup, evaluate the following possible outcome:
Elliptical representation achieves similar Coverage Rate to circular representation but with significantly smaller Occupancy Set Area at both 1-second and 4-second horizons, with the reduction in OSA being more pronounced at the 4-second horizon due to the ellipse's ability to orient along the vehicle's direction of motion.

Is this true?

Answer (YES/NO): YES